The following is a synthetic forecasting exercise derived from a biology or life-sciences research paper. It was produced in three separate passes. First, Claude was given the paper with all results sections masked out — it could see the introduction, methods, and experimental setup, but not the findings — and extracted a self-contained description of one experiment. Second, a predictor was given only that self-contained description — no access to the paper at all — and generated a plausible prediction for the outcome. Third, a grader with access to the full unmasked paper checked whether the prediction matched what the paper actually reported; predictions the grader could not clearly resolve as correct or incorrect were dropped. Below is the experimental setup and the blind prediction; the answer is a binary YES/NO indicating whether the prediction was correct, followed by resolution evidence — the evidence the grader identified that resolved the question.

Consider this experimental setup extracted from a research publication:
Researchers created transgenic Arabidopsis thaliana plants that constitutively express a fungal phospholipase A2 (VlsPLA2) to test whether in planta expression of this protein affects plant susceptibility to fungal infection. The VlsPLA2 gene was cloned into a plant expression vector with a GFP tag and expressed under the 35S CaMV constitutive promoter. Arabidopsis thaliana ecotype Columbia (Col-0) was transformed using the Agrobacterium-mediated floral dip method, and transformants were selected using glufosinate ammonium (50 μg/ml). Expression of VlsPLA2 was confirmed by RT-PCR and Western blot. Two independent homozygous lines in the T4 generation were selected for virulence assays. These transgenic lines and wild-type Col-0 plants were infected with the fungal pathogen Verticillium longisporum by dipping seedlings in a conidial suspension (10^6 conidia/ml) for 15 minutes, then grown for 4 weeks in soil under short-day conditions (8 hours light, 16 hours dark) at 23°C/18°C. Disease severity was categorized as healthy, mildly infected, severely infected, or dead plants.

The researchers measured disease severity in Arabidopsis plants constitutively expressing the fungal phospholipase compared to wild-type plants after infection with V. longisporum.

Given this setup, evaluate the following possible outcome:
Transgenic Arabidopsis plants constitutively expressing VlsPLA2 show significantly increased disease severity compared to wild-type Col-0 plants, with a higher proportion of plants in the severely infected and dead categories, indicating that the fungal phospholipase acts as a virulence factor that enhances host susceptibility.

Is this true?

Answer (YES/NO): YES